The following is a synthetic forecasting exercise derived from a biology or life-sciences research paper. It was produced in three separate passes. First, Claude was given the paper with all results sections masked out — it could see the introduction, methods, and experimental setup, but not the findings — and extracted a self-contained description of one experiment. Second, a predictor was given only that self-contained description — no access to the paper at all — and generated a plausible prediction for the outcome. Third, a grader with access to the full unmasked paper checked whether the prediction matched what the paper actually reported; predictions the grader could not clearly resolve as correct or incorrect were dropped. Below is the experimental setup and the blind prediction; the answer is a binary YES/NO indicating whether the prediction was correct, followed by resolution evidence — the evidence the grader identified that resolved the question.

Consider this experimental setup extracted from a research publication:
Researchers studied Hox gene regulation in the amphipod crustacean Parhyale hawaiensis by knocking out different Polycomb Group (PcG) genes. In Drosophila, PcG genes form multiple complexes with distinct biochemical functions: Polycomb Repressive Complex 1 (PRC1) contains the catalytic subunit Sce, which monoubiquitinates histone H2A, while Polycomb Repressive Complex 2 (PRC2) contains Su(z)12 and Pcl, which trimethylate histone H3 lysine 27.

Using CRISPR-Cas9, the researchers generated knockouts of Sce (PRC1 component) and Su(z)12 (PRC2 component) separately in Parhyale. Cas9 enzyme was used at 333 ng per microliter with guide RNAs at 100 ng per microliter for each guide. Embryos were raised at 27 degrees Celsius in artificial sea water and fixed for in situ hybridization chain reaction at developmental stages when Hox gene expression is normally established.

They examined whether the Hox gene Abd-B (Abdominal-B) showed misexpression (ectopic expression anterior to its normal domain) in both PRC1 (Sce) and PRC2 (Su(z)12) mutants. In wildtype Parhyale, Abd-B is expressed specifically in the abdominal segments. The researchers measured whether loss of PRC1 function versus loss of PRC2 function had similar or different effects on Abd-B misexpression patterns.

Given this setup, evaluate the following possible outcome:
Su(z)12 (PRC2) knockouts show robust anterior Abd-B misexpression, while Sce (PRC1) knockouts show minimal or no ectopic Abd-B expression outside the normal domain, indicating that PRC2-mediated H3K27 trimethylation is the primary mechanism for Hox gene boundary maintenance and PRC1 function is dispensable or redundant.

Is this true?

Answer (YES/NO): NO